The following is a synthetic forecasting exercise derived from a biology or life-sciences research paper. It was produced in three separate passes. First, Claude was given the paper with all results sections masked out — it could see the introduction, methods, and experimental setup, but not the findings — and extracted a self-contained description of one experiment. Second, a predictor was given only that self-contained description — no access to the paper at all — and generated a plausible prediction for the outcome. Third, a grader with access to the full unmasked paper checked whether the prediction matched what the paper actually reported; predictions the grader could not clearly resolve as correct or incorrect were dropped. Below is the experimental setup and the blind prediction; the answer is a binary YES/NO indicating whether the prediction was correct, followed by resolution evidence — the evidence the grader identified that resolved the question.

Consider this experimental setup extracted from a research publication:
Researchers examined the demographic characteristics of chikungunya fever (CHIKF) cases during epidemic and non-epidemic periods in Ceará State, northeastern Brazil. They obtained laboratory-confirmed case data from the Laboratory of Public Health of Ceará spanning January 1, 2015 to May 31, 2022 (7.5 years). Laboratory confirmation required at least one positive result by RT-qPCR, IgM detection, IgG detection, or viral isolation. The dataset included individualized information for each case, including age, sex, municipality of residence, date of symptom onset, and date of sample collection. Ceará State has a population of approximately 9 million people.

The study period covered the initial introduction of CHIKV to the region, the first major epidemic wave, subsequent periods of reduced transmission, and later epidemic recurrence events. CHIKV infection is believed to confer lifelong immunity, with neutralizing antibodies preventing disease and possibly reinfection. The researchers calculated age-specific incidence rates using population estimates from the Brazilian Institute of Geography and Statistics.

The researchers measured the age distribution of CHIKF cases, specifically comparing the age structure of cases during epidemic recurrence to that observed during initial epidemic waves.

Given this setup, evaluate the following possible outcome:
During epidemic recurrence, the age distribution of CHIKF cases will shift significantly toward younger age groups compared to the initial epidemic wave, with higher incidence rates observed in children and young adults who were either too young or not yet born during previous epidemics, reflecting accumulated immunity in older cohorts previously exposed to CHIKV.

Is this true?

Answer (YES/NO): NO